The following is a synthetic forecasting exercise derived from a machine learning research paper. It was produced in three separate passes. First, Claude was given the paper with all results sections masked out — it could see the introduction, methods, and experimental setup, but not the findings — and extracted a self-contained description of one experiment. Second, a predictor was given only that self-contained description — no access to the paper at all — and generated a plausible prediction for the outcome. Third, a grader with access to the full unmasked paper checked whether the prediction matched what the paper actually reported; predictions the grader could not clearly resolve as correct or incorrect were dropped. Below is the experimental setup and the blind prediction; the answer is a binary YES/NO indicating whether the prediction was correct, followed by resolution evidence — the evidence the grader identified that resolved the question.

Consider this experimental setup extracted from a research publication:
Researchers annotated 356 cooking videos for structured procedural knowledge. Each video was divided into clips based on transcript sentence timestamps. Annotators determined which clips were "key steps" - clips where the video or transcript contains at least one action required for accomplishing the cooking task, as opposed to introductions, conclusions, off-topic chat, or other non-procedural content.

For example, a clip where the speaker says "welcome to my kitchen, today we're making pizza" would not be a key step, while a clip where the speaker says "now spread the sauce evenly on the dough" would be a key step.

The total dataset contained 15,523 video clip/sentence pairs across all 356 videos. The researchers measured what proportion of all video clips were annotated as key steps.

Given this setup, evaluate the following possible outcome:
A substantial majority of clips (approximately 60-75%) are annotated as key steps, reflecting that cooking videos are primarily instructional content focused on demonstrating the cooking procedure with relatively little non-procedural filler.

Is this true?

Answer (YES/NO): NO